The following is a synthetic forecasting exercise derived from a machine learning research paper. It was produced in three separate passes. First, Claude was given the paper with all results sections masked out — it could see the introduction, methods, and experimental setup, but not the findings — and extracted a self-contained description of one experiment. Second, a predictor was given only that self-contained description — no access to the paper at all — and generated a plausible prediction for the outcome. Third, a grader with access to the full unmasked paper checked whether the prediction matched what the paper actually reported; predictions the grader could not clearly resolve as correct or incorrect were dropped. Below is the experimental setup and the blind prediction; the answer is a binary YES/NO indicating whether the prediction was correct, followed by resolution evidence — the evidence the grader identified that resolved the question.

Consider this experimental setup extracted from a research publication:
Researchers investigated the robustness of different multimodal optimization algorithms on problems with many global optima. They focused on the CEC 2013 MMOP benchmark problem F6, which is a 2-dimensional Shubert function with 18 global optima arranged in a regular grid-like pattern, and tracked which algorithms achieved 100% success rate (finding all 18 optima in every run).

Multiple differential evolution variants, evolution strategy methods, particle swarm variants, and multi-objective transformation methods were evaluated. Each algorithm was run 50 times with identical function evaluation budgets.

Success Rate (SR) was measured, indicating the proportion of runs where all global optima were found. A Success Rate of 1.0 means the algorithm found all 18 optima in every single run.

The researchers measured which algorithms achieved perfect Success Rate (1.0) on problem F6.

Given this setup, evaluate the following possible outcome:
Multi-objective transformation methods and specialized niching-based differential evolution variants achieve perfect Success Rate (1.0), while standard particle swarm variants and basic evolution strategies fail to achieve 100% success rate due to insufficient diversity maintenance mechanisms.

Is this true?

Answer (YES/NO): NO